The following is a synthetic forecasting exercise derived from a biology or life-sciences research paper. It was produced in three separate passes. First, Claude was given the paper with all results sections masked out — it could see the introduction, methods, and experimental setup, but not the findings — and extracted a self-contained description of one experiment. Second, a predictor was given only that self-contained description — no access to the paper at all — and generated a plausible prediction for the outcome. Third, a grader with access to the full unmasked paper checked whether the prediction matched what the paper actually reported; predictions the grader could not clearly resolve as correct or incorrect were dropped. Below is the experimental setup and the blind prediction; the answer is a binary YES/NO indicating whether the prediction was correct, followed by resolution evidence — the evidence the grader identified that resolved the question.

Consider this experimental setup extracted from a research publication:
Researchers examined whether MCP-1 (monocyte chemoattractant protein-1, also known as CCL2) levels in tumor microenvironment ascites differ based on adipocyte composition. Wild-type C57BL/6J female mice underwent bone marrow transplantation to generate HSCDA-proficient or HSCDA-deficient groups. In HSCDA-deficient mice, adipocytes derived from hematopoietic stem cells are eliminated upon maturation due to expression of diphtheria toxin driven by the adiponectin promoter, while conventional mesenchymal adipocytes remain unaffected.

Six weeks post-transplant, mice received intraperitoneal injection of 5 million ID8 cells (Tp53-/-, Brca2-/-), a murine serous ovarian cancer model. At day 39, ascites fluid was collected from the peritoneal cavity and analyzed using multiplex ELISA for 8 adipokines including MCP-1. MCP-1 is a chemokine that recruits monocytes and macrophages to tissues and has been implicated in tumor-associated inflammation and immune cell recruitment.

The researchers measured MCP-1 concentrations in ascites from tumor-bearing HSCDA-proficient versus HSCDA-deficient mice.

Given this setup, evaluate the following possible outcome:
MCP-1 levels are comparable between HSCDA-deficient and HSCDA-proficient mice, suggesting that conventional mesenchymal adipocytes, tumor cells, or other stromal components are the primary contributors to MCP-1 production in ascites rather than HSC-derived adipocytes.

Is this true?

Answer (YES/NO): YES